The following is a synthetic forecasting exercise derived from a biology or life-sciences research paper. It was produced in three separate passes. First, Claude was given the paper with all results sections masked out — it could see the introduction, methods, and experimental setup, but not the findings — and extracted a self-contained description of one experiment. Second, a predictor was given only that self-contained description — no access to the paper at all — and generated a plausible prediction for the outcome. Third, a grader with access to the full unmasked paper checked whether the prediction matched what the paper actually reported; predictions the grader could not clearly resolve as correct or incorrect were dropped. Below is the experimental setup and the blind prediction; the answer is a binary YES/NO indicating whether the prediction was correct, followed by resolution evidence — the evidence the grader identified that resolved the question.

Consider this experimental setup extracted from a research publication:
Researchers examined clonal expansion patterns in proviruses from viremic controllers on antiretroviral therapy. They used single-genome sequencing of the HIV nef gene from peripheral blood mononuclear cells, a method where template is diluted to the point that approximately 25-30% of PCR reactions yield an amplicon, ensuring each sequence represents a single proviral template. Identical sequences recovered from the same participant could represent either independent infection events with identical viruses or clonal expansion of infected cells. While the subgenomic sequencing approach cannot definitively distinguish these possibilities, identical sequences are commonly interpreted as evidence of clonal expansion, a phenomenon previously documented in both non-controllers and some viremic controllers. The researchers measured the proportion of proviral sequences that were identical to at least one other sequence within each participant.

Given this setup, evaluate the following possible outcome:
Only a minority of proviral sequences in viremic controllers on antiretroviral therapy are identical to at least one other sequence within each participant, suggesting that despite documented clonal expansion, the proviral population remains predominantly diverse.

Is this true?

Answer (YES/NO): NO